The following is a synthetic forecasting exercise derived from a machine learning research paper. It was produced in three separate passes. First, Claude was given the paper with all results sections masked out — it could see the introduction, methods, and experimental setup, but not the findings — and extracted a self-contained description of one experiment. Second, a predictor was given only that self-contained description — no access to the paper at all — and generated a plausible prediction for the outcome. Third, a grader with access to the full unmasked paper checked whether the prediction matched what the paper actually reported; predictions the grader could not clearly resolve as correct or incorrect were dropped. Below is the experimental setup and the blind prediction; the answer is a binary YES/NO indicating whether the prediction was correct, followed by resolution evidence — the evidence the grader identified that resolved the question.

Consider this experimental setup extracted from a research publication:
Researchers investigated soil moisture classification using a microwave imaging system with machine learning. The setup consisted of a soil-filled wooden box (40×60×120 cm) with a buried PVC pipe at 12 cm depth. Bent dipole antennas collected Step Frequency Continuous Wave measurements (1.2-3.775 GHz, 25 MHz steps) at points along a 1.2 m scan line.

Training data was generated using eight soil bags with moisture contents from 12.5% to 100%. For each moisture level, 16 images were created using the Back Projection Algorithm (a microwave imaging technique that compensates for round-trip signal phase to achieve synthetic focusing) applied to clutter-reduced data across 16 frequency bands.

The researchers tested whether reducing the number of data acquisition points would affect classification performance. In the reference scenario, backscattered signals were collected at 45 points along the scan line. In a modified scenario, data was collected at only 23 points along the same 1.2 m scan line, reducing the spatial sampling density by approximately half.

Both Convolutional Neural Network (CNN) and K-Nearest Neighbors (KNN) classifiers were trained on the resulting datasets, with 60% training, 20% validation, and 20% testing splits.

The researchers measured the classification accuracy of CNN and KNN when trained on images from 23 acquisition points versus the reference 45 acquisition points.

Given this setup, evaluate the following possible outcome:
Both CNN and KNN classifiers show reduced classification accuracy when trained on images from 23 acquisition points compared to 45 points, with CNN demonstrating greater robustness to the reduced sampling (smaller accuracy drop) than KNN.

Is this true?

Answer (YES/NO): NO